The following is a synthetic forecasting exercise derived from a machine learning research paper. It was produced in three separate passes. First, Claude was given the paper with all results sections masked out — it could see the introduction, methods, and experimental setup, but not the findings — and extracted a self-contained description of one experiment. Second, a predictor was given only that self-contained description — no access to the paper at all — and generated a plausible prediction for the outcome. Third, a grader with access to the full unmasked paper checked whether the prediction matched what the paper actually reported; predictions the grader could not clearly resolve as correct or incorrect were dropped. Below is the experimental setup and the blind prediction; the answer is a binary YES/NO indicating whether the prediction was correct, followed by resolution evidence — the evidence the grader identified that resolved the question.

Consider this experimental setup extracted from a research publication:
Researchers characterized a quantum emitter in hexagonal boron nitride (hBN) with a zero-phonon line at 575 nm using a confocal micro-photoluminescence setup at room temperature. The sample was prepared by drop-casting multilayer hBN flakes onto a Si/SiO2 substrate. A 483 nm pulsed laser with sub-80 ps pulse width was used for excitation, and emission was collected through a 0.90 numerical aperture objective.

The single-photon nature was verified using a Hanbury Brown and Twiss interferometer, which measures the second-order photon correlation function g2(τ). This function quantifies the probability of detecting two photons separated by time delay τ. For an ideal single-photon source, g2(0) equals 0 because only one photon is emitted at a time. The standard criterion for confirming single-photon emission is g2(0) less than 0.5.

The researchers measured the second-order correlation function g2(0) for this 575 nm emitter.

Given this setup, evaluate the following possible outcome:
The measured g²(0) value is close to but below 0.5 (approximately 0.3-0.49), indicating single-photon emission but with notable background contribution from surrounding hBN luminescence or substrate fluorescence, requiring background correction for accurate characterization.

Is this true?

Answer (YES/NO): NO